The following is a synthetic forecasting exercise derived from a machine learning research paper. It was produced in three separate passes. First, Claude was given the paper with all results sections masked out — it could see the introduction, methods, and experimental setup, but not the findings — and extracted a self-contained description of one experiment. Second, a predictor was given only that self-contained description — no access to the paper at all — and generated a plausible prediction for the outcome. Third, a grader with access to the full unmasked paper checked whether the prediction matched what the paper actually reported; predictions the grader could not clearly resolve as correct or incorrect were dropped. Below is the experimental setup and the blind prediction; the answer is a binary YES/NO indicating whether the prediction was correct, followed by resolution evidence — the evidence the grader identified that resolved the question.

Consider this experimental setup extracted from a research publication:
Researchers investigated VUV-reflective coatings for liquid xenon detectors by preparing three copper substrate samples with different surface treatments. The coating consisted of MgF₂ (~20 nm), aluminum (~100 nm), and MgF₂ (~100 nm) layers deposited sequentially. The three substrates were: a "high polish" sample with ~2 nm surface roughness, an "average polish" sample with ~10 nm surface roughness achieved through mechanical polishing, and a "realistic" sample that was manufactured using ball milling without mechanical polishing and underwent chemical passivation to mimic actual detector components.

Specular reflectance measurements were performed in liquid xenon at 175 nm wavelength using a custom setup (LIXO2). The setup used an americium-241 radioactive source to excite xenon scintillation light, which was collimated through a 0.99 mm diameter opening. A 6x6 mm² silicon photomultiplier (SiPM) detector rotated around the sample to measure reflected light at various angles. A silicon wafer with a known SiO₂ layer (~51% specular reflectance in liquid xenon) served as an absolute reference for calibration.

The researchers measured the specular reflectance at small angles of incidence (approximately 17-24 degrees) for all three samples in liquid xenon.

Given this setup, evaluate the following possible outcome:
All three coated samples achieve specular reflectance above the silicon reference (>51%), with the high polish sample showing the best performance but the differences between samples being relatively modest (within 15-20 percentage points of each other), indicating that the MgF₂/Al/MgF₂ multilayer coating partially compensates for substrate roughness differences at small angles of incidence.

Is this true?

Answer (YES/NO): NO